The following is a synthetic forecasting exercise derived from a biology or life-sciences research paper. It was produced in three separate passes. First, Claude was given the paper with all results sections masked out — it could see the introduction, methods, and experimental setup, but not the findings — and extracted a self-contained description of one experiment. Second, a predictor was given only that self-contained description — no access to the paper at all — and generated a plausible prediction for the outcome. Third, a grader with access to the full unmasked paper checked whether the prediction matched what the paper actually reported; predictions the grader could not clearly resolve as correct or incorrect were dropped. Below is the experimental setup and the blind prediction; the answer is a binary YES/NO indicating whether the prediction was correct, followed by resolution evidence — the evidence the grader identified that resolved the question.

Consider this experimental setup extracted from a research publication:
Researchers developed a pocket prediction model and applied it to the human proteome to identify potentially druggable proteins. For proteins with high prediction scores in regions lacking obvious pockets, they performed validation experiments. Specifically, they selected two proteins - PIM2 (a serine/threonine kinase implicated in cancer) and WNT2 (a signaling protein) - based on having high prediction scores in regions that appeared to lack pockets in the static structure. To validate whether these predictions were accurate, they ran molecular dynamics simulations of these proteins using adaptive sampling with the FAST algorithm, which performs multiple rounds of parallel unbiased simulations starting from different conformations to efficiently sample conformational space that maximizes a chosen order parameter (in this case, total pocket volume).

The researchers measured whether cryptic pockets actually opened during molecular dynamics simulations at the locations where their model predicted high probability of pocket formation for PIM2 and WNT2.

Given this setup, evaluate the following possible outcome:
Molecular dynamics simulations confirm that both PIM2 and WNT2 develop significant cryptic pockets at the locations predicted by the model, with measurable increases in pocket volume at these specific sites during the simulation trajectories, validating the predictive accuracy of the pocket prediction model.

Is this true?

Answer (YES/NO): YES